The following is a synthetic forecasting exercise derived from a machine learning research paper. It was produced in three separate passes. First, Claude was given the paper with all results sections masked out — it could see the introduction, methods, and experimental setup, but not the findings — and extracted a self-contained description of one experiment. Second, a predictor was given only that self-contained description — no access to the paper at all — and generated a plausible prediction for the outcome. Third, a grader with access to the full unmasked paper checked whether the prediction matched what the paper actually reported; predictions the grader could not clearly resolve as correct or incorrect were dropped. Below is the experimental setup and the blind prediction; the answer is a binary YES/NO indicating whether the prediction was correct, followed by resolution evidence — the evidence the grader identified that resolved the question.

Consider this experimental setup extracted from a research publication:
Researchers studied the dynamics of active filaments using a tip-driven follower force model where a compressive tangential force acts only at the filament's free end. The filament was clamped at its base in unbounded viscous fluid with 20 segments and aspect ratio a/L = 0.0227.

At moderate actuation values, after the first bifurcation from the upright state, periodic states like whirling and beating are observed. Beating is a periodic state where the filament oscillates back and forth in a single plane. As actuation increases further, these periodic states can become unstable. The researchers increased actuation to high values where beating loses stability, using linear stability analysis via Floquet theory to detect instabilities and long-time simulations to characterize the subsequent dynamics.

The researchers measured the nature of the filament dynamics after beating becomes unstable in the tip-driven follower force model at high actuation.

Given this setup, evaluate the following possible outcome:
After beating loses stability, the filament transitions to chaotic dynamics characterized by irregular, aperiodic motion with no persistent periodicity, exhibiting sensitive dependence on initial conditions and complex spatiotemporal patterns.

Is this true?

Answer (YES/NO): NO